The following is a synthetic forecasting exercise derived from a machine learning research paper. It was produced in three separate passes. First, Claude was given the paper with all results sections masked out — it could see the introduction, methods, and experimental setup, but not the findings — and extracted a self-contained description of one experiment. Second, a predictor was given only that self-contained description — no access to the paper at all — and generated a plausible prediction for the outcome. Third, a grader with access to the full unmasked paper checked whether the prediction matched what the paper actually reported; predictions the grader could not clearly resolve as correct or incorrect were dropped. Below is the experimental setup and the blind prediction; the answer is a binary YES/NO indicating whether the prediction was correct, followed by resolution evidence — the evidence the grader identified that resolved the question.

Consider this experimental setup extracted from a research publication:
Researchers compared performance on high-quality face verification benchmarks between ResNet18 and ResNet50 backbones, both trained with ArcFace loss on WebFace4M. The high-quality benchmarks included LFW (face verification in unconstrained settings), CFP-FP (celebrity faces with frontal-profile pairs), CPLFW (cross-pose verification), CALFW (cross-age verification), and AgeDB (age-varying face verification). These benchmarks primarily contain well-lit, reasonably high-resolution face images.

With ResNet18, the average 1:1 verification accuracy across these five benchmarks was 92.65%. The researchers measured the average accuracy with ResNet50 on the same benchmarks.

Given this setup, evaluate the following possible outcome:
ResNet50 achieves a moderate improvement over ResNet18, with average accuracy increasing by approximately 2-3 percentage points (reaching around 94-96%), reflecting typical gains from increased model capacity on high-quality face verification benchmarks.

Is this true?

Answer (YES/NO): NO